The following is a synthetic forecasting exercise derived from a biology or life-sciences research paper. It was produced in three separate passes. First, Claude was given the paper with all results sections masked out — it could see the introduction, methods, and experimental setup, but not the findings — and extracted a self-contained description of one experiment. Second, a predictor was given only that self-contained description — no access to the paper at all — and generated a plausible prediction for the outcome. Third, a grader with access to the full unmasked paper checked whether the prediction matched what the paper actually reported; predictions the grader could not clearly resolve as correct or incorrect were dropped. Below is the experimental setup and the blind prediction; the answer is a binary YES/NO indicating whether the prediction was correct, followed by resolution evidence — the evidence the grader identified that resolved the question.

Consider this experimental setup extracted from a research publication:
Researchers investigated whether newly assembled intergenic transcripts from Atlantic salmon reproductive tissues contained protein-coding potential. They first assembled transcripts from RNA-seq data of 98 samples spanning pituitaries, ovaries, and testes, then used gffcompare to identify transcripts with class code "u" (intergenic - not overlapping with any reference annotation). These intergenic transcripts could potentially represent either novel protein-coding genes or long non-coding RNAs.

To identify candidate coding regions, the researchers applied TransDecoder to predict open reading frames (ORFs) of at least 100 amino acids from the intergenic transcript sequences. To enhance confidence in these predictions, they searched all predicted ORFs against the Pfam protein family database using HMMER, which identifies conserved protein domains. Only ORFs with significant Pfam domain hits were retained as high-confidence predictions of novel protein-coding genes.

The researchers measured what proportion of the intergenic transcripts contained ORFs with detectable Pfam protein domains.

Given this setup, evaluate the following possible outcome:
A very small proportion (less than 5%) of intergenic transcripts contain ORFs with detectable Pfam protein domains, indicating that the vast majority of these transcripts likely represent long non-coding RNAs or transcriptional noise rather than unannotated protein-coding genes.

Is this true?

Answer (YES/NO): NO